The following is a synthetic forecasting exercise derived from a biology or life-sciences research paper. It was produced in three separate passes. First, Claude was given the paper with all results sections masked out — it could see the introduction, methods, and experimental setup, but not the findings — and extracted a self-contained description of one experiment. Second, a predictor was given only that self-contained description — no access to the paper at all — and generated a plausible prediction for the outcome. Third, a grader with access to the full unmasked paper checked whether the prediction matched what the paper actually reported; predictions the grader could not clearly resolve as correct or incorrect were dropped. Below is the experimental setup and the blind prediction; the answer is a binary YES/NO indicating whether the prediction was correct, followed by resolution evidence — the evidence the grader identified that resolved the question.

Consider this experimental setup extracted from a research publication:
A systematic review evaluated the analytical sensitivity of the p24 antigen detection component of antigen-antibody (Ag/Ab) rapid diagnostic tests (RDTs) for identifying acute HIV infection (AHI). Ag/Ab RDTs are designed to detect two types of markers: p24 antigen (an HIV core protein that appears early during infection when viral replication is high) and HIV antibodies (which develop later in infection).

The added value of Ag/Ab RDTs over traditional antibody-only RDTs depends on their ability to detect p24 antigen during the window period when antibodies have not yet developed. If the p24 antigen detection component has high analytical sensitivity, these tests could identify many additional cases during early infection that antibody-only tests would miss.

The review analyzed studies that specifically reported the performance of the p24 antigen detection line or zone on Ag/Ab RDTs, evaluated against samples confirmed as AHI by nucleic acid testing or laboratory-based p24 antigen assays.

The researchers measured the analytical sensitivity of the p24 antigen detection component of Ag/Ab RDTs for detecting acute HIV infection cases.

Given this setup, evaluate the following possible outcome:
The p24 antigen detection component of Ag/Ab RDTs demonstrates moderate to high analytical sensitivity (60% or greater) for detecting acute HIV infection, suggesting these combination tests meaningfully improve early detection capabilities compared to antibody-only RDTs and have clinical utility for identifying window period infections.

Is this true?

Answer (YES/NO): NO